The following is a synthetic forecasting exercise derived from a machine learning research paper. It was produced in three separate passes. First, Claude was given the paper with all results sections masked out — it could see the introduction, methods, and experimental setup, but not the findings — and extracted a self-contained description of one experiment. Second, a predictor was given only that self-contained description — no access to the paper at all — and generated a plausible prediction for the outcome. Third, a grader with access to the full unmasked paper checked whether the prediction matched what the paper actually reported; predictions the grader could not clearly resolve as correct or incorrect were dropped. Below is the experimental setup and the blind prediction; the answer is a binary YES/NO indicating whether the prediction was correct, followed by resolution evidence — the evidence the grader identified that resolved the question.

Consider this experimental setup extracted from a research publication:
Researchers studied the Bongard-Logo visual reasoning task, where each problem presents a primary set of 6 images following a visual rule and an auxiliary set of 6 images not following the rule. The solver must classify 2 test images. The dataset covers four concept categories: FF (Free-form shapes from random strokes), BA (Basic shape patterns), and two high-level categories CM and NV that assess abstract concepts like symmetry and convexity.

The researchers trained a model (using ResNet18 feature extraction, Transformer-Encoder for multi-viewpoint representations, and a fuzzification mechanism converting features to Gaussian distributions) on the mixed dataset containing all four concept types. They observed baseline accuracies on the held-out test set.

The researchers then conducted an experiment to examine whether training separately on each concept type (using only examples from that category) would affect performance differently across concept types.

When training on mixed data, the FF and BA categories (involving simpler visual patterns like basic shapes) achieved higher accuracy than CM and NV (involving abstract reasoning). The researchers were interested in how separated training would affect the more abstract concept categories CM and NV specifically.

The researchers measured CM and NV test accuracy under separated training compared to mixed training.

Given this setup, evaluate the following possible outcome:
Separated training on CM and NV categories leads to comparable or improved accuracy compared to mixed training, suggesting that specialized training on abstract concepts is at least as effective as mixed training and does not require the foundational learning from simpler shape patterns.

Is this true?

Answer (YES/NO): NO